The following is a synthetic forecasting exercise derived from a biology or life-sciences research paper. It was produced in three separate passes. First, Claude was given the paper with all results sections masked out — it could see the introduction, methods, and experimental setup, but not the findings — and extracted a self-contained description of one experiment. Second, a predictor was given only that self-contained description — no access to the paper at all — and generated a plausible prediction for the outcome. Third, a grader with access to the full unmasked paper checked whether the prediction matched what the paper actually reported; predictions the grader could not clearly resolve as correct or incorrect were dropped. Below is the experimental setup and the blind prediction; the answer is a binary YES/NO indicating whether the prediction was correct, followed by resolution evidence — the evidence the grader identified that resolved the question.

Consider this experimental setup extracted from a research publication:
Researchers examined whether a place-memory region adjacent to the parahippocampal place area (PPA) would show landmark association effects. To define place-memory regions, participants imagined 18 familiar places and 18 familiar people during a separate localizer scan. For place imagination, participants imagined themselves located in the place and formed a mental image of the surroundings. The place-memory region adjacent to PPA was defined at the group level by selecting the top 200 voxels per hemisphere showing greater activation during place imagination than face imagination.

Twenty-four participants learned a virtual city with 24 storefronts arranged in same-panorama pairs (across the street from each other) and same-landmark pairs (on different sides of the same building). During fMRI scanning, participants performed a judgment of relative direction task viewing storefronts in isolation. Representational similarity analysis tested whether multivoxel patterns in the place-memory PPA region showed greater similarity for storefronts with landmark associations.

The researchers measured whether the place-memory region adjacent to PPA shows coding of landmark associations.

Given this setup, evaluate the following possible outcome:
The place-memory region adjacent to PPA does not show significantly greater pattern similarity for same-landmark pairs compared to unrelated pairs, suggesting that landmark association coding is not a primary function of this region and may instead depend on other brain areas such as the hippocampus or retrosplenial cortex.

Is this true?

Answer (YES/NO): NO